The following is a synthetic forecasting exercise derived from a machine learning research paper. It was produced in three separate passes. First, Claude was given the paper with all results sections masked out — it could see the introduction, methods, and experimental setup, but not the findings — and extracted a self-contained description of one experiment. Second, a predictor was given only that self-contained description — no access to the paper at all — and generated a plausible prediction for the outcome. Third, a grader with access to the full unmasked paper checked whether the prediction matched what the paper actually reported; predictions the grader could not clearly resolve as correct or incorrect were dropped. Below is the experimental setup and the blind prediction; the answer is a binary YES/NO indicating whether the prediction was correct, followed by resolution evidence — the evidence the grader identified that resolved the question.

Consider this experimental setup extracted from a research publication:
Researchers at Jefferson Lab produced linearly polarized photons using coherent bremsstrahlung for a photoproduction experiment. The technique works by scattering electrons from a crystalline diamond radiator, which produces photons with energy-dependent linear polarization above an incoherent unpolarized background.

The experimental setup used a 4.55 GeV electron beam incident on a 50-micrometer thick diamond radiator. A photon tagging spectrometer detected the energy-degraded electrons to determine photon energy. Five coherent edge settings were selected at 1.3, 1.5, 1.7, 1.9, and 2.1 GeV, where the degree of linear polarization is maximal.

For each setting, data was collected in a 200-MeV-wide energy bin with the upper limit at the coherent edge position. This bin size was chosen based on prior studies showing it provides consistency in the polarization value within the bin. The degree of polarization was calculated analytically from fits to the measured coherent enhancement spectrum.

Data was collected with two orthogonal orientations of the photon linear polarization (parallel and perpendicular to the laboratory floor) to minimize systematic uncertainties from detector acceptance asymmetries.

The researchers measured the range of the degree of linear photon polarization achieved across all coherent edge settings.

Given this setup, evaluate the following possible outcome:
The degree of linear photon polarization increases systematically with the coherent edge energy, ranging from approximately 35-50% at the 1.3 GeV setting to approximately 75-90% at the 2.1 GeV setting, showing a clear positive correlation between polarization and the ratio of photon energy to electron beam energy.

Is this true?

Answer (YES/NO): NO